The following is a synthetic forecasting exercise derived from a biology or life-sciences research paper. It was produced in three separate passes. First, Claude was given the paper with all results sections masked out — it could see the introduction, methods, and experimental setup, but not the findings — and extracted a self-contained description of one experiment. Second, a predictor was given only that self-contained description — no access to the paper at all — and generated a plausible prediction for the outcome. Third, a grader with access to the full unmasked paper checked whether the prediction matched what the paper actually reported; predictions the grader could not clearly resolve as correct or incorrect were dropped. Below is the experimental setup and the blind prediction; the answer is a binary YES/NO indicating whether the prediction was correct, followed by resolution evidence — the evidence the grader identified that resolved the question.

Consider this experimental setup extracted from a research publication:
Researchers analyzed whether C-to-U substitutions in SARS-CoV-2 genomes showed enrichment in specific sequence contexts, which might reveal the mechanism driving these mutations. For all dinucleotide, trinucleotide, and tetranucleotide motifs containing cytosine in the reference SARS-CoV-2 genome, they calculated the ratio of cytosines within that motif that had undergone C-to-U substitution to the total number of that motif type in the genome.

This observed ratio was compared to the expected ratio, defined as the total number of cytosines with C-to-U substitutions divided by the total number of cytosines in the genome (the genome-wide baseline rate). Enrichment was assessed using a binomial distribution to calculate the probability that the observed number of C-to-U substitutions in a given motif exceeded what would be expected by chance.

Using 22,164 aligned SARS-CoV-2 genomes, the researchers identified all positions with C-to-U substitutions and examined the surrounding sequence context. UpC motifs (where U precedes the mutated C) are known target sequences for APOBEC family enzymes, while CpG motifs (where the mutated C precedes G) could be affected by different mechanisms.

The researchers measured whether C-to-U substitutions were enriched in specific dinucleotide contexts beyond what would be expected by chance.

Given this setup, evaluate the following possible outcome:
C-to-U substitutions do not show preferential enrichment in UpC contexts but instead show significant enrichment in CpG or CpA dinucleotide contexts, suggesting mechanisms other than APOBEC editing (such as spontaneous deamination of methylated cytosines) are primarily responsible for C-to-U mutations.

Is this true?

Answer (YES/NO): NO